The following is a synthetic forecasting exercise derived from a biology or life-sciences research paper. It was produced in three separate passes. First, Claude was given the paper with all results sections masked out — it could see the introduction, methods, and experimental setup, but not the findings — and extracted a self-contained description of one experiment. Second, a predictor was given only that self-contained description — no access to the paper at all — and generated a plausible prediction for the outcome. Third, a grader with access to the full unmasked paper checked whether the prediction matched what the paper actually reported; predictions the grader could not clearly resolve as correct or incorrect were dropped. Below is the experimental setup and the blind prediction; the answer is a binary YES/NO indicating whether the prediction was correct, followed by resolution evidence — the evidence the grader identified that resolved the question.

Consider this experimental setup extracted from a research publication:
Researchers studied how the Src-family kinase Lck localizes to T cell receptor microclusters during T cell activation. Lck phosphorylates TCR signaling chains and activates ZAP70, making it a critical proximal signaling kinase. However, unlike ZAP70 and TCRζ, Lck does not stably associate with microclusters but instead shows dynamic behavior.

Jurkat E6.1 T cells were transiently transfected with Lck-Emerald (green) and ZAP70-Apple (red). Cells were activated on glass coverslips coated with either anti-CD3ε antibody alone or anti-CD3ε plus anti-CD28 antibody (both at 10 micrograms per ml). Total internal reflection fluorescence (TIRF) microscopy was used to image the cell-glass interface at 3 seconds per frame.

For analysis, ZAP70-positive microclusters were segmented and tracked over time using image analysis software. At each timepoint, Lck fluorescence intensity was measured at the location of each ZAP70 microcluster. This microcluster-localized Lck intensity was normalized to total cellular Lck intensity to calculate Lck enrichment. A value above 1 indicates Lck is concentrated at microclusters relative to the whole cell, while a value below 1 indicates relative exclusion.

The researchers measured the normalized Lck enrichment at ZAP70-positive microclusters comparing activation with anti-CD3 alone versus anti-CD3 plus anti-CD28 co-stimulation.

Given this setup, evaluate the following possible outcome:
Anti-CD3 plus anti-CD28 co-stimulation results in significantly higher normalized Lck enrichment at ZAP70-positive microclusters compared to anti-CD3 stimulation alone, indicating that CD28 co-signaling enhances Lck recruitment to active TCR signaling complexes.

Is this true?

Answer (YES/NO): YES